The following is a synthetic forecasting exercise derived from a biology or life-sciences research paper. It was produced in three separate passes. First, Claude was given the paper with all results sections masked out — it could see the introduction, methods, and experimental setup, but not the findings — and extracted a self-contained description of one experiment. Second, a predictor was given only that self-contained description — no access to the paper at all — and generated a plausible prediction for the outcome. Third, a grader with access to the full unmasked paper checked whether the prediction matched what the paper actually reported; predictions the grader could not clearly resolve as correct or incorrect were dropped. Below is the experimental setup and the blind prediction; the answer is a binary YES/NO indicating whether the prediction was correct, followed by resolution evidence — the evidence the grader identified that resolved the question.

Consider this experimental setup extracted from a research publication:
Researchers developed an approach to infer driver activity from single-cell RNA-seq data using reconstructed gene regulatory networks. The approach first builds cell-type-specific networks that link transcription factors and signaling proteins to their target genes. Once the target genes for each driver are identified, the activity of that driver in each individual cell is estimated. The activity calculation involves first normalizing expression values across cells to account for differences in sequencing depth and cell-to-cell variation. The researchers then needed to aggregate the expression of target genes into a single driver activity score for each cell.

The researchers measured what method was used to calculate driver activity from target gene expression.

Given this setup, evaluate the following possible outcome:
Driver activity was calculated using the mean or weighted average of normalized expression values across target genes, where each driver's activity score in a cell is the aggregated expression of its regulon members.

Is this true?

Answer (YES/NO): YES